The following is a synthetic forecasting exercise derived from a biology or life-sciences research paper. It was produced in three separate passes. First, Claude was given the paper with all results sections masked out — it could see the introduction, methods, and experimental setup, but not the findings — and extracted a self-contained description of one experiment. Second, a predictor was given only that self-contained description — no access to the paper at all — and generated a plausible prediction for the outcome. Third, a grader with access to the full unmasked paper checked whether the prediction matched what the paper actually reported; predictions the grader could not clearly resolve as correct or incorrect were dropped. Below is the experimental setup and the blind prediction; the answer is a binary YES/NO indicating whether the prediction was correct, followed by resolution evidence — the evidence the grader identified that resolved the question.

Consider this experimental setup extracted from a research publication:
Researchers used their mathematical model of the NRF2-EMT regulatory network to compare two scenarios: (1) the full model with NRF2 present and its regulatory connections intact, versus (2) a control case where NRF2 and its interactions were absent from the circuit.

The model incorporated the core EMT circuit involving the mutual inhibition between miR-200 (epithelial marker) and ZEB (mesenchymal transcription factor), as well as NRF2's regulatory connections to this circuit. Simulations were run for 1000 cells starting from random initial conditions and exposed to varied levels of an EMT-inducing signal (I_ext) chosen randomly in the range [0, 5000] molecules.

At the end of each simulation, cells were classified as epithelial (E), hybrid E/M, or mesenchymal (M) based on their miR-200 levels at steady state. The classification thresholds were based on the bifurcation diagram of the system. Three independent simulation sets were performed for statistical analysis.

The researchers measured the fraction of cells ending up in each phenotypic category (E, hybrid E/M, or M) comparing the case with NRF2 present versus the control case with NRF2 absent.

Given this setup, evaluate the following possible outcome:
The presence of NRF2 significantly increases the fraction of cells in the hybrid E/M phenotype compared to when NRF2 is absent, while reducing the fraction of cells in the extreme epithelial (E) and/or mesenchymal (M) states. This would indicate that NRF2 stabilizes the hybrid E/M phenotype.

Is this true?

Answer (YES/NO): YES